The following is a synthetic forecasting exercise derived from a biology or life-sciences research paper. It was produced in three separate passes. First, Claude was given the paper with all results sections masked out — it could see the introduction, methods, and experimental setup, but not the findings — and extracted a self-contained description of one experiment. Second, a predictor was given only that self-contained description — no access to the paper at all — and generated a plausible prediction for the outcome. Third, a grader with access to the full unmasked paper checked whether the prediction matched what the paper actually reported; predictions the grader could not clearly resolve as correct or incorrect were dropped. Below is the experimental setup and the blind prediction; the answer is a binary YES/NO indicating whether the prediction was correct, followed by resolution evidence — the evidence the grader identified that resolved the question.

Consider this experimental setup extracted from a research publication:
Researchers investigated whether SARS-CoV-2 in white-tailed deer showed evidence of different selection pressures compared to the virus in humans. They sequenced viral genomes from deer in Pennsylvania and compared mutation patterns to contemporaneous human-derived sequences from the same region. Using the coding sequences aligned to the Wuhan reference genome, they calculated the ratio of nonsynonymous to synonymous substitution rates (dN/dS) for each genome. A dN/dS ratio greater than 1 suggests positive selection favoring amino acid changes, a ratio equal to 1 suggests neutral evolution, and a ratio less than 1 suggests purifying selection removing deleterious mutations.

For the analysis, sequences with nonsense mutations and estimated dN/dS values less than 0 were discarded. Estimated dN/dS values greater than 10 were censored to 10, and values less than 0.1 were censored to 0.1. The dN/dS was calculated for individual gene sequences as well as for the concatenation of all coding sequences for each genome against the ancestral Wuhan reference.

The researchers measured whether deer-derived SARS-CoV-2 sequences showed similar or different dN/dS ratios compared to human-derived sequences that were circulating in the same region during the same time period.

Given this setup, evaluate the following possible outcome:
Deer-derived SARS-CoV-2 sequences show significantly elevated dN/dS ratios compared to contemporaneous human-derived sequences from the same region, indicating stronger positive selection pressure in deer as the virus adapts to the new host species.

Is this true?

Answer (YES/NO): NO